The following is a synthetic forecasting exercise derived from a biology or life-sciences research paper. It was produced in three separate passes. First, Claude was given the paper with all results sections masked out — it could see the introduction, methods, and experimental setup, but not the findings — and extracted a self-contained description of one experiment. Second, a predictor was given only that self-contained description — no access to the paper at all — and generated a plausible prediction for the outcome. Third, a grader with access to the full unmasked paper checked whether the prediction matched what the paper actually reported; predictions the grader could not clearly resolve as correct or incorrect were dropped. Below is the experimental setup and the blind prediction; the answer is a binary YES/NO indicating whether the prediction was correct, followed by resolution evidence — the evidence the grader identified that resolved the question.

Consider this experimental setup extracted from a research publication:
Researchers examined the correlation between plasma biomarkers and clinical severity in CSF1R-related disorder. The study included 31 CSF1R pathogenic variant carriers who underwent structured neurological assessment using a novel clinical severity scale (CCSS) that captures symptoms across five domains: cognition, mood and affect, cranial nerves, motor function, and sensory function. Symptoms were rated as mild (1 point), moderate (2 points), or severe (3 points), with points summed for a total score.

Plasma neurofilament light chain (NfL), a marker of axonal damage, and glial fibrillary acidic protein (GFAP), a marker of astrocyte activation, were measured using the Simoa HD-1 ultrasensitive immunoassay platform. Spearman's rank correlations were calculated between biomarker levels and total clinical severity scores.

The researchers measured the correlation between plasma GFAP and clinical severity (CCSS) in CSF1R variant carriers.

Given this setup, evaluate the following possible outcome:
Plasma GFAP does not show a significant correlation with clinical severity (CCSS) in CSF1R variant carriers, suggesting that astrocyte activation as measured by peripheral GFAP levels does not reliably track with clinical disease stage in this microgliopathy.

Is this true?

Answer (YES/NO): NO